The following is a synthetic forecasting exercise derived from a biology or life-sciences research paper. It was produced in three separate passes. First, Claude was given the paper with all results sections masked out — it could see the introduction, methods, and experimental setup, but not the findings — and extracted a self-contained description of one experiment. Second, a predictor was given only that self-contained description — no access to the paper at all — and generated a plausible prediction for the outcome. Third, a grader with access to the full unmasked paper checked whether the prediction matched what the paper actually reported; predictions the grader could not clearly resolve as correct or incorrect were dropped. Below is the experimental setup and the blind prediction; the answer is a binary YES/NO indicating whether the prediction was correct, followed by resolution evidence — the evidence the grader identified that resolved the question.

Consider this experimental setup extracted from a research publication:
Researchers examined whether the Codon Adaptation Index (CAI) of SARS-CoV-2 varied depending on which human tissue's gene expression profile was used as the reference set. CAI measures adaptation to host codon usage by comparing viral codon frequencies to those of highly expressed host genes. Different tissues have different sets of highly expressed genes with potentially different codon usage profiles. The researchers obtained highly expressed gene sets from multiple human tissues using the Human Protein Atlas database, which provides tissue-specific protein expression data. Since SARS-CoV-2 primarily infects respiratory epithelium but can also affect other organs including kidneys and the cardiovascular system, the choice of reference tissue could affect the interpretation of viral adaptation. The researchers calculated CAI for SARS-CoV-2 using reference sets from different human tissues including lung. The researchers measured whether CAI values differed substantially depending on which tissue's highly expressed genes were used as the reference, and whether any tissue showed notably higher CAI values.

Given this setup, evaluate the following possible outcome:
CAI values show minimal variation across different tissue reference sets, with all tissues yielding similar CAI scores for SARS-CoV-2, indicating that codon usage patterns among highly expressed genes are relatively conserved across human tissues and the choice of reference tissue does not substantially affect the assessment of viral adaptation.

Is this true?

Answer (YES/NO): NO